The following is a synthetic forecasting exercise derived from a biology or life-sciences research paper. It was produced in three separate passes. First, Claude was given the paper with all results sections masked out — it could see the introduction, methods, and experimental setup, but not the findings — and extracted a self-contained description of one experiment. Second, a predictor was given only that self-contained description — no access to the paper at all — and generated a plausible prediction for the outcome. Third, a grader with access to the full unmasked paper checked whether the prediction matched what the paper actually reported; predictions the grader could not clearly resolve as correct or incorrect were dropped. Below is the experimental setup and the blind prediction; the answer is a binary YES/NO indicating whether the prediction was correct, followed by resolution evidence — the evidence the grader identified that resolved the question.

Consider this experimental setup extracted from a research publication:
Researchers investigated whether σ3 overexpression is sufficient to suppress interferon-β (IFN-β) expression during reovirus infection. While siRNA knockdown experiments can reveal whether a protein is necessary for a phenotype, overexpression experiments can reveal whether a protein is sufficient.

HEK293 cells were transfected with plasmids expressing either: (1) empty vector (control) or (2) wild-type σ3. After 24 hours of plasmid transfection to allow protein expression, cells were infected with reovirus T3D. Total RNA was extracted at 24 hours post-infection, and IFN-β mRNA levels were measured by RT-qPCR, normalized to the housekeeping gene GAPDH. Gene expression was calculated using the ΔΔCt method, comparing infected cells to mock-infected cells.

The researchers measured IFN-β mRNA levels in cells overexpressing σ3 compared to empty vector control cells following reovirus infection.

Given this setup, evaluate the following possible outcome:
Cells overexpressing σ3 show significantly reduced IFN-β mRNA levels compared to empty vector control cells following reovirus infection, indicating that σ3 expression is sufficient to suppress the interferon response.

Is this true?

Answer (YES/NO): YES